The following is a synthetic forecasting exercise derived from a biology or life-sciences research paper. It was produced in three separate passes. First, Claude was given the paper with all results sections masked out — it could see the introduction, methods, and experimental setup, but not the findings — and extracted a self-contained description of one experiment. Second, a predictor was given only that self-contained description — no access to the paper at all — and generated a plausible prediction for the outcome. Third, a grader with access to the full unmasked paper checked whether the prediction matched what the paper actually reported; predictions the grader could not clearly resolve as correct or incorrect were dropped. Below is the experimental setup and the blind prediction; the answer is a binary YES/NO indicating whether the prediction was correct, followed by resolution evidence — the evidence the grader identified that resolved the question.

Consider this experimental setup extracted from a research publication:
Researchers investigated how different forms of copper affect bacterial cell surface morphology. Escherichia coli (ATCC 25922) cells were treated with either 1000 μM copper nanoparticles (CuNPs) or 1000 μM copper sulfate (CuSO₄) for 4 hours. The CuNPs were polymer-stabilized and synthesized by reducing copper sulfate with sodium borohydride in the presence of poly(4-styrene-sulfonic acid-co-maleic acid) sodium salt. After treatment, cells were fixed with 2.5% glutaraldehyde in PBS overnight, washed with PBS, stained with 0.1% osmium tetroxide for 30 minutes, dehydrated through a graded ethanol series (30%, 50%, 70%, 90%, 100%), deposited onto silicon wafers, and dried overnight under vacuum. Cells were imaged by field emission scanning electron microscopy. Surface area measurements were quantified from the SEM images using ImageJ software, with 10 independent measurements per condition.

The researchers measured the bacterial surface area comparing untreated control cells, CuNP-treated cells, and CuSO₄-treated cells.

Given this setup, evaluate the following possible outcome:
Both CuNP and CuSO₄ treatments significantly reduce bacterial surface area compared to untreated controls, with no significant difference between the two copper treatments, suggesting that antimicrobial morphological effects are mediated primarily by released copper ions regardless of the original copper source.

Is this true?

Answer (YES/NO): NO